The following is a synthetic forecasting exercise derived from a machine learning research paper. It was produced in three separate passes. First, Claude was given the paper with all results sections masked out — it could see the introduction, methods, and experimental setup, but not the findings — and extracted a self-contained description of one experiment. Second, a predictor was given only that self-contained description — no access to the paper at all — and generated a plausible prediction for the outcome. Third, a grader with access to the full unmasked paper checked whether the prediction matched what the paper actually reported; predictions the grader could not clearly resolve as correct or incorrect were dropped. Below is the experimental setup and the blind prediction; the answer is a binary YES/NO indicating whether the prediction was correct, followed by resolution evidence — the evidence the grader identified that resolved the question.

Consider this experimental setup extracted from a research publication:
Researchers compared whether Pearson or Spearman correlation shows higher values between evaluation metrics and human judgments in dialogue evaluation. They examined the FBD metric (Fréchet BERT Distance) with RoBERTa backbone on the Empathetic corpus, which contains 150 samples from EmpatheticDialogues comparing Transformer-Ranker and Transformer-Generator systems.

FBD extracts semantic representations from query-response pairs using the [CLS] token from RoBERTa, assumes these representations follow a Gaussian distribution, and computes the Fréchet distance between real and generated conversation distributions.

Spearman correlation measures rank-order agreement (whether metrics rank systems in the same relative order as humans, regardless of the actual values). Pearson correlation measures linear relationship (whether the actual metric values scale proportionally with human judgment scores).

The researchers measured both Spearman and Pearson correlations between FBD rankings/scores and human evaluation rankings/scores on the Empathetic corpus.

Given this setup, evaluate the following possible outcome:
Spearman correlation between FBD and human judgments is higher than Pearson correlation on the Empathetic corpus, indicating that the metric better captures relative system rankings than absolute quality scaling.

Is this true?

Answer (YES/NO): NO